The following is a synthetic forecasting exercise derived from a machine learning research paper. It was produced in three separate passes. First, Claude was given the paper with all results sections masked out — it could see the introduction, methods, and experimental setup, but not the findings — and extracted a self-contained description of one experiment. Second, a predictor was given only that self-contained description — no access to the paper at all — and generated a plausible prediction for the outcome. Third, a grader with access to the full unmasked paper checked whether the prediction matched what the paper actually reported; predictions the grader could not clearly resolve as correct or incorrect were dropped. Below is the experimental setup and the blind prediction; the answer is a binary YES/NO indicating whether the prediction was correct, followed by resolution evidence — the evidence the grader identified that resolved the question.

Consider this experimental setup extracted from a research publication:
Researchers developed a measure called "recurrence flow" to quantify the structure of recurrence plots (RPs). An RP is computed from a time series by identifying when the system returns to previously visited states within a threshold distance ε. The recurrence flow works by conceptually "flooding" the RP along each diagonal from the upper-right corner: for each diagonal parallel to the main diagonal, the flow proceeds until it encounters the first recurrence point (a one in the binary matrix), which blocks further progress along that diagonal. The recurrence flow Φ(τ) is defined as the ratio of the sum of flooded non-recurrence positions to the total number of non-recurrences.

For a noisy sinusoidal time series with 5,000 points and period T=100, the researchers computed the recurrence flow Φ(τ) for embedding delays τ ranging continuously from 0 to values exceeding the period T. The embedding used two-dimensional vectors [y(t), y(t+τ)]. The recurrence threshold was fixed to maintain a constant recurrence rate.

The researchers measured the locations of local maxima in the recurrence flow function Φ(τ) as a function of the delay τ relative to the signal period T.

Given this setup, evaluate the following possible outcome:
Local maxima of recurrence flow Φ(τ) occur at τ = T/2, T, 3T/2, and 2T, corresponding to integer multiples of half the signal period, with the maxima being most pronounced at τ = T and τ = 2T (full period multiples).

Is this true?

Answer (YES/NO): NO